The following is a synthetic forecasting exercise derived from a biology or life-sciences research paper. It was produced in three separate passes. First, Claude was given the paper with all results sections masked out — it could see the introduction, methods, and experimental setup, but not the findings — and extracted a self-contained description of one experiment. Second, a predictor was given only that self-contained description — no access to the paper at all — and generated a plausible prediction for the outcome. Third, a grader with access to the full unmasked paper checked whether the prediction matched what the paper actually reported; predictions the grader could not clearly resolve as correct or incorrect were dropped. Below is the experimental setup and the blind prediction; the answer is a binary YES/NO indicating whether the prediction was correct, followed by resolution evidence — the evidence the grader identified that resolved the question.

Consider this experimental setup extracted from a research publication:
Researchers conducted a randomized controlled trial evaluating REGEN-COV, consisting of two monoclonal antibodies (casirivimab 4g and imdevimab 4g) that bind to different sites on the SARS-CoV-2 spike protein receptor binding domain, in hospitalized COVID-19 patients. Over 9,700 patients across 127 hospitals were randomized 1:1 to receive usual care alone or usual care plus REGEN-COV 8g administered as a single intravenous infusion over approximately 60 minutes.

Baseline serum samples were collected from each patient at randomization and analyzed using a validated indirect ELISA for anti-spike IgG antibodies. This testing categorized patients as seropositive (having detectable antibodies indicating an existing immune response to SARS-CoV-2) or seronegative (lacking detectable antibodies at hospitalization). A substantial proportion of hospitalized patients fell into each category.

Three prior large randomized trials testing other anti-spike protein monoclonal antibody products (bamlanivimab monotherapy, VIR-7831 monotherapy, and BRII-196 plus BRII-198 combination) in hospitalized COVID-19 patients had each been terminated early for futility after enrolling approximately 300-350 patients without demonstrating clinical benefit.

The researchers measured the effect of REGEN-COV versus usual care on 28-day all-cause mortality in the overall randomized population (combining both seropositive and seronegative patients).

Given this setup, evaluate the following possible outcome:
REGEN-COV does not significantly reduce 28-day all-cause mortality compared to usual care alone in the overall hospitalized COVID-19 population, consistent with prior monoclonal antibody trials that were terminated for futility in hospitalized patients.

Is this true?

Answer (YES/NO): YES